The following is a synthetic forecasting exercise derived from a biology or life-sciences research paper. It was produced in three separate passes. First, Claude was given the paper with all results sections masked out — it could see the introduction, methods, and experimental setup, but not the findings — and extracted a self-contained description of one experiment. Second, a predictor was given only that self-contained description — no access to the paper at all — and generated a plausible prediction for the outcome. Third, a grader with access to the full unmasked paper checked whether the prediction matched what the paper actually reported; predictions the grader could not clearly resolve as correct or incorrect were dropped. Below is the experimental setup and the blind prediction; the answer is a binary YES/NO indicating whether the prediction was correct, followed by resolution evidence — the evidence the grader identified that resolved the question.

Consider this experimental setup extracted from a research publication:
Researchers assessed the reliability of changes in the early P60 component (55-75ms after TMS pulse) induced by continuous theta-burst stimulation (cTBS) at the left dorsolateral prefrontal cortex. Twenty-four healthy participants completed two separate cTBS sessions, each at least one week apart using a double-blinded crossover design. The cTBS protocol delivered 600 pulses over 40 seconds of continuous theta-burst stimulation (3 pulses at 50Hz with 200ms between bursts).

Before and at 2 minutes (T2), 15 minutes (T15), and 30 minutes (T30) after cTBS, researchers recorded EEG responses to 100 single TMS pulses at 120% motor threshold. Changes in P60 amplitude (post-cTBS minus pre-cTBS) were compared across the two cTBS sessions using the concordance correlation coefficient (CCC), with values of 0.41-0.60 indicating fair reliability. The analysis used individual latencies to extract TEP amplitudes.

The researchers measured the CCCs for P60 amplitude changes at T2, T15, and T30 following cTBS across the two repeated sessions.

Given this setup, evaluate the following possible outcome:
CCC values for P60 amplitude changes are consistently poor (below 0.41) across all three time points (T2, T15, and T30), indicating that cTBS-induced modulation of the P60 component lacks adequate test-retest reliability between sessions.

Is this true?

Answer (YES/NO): NO